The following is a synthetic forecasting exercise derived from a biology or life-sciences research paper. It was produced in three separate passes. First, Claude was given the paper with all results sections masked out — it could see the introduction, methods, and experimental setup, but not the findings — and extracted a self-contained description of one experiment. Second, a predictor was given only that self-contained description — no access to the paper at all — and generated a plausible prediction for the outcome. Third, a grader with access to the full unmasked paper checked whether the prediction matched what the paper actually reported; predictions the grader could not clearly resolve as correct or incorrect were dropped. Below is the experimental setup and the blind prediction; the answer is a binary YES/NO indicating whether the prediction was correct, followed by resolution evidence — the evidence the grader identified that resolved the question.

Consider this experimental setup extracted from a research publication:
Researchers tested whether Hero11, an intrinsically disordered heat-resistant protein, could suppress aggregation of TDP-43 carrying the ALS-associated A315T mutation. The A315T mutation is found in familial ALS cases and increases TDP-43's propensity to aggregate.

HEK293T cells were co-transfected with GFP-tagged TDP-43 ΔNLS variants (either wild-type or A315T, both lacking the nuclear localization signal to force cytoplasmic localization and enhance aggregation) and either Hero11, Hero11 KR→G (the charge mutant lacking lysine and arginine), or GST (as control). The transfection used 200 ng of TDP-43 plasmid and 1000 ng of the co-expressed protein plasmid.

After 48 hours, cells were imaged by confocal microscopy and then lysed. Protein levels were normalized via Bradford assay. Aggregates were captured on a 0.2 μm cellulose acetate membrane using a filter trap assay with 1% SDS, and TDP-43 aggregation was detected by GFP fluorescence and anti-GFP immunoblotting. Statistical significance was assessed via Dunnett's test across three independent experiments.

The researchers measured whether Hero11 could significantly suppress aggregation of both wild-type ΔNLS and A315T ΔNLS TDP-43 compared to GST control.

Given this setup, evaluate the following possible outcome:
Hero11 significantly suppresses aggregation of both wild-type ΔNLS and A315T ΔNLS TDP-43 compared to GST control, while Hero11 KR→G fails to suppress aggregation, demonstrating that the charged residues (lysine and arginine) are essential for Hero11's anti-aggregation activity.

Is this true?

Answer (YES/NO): YES